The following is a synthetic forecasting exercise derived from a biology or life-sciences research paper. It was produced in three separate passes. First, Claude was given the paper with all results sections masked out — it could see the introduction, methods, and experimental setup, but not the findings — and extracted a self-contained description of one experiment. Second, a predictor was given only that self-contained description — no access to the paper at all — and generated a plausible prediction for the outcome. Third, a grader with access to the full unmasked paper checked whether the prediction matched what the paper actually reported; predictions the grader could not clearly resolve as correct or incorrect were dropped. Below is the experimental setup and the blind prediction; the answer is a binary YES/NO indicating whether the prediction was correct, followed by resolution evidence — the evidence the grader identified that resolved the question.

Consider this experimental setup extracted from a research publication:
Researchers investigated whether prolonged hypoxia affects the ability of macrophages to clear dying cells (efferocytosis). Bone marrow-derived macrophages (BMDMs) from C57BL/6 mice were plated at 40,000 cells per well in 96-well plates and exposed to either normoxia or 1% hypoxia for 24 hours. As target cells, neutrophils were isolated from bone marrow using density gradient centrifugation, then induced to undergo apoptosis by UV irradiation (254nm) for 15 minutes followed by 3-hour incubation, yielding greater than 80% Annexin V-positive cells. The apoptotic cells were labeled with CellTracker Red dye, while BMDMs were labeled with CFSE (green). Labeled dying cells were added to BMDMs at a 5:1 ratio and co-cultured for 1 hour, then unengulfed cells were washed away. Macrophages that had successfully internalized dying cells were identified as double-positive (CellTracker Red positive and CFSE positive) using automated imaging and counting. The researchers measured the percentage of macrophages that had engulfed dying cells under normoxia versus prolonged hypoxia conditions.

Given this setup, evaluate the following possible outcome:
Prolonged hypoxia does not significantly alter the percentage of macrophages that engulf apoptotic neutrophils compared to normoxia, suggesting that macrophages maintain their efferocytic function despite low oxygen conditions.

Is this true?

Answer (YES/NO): NO